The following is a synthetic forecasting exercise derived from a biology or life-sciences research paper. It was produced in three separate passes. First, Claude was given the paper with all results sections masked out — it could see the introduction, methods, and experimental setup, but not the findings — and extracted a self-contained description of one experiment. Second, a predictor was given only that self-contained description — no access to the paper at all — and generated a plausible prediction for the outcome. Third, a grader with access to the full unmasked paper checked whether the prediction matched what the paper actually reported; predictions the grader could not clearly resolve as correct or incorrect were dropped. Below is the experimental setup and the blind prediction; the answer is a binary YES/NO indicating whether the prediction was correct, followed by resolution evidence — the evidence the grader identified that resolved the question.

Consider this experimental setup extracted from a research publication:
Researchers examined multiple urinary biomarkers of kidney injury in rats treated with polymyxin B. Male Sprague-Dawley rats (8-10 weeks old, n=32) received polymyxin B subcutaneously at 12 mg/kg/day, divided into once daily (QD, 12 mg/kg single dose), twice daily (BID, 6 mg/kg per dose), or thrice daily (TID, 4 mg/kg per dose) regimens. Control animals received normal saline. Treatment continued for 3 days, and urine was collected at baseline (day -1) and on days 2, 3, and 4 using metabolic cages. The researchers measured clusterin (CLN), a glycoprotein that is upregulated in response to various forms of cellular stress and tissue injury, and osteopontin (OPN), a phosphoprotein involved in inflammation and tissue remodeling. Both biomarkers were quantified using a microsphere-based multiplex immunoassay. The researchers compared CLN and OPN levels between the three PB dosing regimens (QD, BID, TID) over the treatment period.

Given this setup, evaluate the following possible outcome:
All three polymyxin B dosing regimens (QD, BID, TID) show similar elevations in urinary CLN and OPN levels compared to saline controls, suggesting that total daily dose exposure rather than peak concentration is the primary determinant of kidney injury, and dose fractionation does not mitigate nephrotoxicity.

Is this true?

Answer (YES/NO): NO